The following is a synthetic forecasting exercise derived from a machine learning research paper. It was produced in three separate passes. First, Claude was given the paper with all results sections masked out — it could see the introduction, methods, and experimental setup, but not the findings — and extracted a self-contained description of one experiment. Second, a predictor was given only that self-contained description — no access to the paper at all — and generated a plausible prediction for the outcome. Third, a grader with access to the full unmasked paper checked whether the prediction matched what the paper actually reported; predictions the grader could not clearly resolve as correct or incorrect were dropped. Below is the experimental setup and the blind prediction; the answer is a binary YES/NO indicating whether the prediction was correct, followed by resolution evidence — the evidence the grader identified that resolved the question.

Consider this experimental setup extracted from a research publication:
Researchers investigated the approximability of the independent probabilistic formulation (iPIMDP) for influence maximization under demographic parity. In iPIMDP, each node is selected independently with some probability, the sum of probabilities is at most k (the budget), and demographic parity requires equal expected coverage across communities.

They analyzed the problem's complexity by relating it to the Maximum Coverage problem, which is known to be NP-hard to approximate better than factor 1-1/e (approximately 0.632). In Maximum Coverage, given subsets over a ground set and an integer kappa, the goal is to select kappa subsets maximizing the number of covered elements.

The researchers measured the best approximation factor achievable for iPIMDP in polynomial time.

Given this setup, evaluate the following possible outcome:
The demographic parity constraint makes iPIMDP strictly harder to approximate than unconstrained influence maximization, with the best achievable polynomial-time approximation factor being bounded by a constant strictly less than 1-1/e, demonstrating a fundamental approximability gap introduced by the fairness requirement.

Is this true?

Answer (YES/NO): NO